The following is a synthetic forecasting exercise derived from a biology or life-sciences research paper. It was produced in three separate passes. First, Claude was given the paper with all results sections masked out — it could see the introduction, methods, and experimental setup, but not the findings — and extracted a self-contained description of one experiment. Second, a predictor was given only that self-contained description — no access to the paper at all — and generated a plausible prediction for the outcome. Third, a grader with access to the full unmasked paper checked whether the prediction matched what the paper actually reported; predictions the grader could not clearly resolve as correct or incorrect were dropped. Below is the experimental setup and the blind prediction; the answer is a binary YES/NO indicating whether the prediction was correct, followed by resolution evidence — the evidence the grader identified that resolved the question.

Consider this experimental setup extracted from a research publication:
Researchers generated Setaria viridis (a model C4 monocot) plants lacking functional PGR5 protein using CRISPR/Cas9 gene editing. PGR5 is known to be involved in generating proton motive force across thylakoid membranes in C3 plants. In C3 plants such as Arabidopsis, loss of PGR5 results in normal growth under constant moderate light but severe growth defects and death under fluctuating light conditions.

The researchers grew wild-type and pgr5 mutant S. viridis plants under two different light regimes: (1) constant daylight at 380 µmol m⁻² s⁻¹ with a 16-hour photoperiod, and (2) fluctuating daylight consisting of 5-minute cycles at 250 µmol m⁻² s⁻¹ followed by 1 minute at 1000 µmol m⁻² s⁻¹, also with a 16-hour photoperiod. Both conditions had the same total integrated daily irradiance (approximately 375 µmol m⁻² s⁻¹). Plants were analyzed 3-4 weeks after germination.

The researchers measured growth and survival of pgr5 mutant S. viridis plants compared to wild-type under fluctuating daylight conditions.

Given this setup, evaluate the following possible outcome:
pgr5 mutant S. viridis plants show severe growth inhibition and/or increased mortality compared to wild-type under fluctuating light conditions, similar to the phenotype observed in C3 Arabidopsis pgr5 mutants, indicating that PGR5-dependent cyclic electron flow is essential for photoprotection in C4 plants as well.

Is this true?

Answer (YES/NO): NO